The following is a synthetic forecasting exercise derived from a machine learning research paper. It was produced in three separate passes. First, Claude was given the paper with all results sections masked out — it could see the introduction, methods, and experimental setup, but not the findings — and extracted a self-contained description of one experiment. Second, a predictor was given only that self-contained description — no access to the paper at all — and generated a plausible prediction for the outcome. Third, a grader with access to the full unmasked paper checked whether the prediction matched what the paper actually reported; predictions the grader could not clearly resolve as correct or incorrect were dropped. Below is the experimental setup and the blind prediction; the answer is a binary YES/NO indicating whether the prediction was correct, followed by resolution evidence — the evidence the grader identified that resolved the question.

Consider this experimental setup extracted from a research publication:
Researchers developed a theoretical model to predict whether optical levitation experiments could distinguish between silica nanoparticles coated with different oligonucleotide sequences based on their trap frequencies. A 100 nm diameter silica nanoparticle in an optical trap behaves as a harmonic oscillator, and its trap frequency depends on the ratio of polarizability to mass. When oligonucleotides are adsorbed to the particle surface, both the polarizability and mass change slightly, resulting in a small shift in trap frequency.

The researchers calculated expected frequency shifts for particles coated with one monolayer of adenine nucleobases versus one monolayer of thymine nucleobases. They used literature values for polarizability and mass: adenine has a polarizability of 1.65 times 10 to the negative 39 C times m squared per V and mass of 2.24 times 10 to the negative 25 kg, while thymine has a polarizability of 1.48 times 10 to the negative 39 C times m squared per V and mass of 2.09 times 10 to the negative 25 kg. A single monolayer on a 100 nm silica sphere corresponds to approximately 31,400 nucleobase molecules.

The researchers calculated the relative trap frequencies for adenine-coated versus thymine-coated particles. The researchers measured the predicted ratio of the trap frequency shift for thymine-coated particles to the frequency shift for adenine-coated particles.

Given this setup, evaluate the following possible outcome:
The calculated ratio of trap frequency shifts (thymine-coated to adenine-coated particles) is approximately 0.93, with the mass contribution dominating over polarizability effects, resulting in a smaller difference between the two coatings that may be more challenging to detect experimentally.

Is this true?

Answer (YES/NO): YES